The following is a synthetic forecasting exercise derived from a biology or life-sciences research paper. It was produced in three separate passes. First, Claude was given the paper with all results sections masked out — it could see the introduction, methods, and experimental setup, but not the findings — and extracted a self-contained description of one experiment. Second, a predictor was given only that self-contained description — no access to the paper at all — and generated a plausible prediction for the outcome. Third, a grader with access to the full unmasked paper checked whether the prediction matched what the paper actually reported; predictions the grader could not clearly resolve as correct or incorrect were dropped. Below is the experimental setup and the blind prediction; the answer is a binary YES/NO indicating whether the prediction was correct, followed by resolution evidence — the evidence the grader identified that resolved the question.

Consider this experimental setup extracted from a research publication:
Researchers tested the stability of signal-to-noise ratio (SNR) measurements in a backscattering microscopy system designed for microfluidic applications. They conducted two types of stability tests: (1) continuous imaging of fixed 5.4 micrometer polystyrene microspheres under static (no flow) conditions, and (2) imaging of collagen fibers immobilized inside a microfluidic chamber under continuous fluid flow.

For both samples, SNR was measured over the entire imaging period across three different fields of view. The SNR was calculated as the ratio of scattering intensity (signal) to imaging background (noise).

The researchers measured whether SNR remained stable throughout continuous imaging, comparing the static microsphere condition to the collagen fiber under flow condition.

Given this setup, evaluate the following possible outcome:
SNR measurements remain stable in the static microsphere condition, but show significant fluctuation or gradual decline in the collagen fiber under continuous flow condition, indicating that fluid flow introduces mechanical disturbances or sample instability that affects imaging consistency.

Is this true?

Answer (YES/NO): NO